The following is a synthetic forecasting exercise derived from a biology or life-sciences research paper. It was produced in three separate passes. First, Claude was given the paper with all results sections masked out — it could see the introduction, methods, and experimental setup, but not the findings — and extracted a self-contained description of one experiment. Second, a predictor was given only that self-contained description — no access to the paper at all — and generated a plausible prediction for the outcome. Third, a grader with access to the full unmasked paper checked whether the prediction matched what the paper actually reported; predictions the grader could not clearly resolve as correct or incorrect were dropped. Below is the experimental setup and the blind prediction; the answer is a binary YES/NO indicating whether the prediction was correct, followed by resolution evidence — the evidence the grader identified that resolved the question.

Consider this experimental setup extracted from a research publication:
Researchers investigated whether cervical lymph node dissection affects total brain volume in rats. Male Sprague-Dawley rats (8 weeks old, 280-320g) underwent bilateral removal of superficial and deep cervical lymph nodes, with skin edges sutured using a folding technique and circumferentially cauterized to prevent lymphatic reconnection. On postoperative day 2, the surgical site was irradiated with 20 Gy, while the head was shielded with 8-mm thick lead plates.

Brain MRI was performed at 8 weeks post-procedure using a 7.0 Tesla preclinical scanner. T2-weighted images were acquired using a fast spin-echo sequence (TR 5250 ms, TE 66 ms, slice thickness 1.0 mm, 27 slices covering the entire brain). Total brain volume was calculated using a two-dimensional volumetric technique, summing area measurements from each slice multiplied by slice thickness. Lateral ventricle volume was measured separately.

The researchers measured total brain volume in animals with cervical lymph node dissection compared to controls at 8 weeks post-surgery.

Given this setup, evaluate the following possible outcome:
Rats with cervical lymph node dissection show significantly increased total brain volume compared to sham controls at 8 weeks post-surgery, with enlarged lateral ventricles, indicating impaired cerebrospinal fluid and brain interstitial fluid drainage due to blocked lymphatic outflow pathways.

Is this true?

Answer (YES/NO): NO